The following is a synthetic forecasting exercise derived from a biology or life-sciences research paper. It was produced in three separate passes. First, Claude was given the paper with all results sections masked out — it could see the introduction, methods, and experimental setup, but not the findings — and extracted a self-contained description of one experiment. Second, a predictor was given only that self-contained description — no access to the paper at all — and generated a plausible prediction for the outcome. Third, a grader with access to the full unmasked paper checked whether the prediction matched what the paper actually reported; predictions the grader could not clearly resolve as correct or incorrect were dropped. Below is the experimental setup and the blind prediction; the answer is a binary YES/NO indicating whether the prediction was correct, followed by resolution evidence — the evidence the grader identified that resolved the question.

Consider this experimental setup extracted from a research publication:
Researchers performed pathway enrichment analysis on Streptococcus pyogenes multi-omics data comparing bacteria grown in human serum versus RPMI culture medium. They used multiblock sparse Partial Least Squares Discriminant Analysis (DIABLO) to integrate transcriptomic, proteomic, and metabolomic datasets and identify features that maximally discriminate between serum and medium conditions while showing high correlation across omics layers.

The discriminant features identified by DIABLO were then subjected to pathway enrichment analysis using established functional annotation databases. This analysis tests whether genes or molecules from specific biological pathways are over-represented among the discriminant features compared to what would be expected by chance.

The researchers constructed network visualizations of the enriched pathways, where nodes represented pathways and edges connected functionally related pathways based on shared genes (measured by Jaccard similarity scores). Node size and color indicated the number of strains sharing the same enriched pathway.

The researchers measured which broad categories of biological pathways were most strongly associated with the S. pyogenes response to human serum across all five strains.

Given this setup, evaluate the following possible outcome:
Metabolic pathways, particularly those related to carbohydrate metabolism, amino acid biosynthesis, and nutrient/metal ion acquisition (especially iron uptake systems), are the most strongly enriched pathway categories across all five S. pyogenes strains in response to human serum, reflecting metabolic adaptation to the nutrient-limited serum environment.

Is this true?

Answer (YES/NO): NO